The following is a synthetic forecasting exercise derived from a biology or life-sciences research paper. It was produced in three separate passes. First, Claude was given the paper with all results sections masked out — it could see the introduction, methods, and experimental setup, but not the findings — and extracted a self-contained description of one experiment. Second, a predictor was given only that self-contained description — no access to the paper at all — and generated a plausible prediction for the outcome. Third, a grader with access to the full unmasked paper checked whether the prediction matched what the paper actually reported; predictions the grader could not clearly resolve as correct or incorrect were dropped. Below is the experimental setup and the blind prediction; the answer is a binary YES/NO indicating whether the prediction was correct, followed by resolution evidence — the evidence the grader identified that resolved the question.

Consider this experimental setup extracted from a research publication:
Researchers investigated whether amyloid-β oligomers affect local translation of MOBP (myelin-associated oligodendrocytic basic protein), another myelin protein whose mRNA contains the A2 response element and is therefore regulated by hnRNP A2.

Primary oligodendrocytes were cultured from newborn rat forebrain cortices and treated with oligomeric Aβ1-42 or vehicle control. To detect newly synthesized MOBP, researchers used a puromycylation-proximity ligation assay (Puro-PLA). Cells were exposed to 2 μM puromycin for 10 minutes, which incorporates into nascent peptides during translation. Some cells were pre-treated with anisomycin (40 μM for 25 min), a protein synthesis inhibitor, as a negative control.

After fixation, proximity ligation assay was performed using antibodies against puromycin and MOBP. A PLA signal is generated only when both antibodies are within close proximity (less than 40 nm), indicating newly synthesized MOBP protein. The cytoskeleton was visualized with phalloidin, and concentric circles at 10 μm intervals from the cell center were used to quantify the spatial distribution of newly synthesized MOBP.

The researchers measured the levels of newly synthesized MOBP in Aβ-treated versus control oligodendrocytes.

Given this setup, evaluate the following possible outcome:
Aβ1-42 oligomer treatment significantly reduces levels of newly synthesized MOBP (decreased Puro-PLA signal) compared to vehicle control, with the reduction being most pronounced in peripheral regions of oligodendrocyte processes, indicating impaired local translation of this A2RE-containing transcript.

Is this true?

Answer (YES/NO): NO